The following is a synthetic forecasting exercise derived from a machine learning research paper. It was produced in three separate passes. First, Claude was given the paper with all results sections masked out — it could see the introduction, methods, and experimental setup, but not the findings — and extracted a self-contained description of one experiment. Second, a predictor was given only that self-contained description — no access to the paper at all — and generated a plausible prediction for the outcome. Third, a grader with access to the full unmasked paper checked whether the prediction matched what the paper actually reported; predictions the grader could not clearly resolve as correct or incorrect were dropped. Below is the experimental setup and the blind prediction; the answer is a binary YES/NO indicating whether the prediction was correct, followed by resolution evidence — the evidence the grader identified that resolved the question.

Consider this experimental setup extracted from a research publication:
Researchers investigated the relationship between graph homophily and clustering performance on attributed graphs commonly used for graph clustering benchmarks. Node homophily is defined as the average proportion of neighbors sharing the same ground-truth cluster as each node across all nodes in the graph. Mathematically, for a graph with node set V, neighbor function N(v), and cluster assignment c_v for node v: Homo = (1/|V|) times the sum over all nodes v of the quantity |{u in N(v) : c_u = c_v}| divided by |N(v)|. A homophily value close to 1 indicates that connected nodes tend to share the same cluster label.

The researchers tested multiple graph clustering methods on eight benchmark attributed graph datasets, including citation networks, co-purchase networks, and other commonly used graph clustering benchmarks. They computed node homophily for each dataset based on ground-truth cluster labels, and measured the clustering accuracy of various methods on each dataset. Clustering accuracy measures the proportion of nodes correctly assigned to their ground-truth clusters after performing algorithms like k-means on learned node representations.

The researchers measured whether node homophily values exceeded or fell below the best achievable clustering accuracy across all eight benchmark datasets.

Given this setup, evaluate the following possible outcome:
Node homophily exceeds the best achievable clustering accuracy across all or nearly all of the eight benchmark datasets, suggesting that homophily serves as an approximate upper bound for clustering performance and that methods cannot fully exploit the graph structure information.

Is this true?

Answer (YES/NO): YES